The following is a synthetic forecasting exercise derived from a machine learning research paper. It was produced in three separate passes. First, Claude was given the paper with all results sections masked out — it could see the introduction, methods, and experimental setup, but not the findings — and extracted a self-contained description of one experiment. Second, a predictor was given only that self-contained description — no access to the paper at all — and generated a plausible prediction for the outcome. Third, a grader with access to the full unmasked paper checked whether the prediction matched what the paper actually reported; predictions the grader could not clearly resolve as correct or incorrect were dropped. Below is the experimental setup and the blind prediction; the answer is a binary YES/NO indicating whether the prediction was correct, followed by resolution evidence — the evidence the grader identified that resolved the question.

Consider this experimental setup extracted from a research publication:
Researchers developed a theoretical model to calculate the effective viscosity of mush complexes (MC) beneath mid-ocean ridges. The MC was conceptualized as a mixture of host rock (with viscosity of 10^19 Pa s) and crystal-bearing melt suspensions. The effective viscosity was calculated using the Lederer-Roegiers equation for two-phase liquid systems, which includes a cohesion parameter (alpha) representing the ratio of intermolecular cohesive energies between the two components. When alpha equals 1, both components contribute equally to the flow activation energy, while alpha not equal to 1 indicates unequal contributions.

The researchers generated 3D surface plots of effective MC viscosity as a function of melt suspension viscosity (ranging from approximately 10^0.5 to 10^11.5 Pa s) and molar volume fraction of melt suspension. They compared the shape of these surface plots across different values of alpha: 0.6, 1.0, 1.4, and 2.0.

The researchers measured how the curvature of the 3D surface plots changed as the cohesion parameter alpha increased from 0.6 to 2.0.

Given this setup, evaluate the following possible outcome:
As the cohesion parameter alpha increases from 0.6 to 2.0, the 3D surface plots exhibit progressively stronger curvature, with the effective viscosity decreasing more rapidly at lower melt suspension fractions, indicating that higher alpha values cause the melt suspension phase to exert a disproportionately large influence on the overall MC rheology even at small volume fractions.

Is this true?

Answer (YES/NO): NO